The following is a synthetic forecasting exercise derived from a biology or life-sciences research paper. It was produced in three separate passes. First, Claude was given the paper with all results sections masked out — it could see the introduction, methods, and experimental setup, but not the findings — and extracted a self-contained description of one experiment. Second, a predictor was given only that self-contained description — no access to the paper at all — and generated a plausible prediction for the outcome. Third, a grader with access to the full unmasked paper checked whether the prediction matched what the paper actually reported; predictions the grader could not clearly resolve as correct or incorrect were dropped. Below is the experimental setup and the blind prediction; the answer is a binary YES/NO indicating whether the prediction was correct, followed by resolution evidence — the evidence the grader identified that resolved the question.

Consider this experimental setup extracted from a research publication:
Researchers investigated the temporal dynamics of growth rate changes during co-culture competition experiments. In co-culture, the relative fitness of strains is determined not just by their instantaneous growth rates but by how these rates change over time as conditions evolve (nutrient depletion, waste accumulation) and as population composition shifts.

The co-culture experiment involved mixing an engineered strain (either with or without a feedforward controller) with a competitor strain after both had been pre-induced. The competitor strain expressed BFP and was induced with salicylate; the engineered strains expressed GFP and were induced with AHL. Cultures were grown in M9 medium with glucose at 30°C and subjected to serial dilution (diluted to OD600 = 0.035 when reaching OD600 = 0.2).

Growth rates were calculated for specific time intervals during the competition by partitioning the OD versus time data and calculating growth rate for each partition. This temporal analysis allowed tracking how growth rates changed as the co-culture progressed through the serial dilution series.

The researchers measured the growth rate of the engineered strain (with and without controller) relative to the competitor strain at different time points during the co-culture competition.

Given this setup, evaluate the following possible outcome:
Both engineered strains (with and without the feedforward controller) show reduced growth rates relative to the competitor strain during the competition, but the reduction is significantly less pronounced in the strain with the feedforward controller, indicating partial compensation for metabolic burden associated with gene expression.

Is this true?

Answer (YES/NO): NO